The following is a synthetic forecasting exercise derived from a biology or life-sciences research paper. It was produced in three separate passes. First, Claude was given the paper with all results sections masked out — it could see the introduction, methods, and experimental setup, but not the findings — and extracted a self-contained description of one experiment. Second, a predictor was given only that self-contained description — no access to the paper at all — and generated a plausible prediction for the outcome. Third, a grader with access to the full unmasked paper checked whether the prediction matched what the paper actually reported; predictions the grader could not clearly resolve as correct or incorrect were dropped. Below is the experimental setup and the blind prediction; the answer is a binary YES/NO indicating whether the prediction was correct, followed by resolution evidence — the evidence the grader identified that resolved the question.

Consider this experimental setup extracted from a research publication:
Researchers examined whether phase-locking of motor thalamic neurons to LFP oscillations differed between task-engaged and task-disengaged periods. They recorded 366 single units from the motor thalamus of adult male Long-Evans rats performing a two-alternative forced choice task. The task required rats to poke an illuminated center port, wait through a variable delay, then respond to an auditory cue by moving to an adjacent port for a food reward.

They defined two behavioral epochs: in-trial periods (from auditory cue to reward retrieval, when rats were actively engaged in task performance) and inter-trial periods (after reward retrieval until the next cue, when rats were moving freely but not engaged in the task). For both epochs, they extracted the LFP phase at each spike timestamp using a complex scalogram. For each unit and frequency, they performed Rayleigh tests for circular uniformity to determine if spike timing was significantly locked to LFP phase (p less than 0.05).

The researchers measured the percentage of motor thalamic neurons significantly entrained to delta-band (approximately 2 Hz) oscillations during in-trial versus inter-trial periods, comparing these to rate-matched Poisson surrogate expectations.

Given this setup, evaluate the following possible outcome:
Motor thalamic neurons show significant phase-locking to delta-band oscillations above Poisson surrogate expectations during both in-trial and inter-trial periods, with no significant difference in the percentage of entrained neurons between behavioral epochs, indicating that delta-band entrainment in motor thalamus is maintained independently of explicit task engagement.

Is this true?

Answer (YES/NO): NO